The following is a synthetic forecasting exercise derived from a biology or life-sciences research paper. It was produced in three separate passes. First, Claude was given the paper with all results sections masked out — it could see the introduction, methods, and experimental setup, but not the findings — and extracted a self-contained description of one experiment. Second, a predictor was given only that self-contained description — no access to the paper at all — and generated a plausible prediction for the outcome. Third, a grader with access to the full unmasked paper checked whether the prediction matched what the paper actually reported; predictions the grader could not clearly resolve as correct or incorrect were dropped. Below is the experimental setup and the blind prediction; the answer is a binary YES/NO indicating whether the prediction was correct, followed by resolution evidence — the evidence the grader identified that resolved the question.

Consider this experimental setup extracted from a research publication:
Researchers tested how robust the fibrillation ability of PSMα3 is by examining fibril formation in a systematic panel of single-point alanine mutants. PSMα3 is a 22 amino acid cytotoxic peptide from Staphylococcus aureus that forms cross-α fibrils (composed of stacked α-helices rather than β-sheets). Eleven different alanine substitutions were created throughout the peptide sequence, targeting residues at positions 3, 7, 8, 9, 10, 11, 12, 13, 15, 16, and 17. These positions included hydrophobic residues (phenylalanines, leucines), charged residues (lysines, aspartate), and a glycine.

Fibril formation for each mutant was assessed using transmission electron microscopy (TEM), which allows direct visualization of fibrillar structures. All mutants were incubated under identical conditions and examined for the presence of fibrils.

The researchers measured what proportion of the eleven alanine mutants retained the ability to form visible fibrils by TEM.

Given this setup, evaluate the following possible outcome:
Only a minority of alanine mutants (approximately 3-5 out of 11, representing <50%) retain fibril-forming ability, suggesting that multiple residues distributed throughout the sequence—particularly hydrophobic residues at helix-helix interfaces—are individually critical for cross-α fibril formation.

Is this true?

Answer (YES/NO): NO